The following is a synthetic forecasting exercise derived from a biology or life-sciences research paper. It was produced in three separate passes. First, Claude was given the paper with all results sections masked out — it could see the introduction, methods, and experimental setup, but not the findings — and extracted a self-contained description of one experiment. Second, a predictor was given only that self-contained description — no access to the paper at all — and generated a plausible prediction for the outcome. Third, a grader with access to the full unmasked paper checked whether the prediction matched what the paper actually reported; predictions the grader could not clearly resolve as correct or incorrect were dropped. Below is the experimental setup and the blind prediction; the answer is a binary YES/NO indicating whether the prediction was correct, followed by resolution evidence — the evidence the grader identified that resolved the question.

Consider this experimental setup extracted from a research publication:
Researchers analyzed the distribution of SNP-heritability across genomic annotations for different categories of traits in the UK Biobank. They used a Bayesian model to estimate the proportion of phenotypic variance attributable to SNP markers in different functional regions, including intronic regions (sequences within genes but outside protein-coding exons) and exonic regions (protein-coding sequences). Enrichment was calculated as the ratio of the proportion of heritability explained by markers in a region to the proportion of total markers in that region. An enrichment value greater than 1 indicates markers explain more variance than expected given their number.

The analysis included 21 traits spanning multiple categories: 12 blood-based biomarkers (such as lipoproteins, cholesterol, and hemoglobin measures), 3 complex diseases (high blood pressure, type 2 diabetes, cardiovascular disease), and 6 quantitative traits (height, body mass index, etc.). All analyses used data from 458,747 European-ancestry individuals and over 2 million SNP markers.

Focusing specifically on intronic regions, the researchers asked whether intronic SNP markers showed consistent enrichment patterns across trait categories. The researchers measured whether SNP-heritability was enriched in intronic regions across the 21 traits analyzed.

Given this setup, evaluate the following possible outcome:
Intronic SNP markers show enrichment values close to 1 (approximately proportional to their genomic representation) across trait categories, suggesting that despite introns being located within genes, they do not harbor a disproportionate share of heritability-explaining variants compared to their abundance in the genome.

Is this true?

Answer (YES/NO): NO